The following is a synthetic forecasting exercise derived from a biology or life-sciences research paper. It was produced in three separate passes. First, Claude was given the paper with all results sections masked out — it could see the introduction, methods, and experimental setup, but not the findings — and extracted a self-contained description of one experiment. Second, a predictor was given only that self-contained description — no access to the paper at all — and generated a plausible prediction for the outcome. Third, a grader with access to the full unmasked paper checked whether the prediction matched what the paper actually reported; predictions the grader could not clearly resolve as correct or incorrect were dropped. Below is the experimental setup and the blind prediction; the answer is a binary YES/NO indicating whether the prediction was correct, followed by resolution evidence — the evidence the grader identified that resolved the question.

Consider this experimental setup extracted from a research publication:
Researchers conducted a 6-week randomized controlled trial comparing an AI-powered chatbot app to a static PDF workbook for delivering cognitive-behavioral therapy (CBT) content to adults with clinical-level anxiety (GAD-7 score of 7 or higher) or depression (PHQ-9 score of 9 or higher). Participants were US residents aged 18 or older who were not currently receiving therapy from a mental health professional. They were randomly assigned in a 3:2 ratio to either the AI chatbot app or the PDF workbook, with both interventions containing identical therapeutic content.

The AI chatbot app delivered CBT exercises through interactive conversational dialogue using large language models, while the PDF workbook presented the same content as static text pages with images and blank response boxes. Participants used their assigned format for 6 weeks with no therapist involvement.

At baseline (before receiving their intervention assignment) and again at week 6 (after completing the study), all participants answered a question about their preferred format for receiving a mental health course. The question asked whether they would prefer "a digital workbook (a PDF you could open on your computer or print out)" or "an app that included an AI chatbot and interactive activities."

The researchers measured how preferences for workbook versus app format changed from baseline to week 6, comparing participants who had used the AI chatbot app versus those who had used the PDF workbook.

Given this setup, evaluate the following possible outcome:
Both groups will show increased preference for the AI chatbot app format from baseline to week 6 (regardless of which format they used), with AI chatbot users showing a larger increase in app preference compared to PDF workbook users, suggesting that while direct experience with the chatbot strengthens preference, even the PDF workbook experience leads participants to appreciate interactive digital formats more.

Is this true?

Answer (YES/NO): NO